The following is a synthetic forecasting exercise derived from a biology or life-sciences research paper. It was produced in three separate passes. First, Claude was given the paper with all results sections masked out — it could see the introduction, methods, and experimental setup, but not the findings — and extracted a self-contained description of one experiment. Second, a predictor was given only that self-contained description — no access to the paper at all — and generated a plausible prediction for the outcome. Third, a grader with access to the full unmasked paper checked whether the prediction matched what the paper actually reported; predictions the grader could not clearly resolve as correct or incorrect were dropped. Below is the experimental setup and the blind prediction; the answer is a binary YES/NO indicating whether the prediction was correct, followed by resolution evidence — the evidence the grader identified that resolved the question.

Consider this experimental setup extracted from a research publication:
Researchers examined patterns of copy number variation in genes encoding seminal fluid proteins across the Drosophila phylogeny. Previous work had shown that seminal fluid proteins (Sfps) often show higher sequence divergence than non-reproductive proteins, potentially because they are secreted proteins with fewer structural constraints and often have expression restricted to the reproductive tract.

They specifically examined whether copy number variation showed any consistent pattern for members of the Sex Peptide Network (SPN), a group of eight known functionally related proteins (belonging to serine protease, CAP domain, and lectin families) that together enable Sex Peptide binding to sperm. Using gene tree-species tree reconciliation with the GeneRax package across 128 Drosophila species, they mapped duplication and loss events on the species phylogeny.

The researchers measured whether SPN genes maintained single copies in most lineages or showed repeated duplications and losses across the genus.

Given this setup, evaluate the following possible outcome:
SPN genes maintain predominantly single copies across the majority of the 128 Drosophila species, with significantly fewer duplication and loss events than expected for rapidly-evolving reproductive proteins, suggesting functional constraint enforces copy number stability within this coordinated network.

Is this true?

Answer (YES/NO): NO